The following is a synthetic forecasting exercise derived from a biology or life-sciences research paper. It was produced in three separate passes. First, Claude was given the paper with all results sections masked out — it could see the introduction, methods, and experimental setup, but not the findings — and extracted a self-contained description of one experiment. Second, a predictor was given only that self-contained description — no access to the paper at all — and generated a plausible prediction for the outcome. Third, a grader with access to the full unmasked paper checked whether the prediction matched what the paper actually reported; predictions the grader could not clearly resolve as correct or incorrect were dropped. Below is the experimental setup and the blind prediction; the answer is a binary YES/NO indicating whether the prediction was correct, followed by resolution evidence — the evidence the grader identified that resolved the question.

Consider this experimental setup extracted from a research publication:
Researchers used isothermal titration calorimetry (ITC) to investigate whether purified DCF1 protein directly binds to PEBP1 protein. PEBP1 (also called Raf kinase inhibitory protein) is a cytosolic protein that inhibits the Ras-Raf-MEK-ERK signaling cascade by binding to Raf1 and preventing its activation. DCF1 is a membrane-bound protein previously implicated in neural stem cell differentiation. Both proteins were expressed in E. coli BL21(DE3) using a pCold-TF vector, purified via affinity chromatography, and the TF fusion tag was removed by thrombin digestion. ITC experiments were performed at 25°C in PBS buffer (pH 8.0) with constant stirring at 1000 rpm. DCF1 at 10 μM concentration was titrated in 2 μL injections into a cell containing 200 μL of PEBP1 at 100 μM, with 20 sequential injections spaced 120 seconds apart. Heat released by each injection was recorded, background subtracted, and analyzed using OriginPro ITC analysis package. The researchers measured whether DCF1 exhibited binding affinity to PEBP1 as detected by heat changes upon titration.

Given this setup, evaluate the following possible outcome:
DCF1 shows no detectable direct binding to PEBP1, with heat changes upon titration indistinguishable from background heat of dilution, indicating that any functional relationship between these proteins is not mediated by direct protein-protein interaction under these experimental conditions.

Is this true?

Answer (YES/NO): NO